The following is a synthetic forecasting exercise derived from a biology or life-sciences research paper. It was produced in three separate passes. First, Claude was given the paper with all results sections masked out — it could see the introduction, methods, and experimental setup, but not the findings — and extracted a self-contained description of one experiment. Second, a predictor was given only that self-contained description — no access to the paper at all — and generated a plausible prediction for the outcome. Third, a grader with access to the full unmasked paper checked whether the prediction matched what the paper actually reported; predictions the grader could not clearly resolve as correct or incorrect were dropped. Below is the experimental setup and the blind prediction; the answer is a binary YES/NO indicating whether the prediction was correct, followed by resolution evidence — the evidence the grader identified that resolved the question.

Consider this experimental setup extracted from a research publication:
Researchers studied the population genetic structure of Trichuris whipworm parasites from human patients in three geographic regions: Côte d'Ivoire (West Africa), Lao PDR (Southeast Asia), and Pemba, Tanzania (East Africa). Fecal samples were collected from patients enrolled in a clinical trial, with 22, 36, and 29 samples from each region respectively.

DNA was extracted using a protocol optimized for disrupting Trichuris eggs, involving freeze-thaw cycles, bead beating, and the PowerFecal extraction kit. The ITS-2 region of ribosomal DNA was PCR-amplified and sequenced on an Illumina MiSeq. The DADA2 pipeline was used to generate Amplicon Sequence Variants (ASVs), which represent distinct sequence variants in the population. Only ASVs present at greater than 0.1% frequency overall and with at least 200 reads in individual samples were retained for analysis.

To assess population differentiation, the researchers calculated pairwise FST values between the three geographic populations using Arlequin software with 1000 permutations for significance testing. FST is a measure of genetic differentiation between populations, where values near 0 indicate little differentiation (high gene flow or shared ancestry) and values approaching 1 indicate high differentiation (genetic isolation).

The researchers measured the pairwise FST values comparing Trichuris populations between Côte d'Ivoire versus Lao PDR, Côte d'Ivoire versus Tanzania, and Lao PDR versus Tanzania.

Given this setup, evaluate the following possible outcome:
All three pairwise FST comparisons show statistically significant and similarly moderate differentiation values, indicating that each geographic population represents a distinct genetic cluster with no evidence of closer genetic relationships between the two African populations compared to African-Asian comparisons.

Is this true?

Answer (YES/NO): NO